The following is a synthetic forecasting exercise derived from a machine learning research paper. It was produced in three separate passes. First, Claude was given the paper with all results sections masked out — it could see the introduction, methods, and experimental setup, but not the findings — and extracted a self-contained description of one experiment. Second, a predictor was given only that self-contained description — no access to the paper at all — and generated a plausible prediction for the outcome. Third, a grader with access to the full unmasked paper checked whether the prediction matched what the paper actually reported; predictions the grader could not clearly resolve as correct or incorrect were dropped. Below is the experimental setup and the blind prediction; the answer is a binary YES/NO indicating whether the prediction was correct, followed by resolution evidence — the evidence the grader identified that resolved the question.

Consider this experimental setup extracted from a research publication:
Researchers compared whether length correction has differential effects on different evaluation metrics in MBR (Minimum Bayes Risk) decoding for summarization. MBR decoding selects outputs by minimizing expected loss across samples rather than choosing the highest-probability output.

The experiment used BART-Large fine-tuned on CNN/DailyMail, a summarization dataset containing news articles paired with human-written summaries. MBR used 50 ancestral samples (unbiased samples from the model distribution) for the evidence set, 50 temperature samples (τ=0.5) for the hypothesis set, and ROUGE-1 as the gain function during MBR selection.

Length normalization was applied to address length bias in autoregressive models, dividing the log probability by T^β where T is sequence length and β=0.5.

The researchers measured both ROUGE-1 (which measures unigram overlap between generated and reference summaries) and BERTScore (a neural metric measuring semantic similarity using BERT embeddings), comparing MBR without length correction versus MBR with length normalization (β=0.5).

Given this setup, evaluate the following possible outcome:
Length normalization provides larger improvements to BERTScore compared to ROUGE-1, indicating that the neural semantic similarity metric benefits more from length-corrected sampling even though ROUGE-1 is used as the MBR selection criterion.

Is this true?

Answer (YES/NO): NO